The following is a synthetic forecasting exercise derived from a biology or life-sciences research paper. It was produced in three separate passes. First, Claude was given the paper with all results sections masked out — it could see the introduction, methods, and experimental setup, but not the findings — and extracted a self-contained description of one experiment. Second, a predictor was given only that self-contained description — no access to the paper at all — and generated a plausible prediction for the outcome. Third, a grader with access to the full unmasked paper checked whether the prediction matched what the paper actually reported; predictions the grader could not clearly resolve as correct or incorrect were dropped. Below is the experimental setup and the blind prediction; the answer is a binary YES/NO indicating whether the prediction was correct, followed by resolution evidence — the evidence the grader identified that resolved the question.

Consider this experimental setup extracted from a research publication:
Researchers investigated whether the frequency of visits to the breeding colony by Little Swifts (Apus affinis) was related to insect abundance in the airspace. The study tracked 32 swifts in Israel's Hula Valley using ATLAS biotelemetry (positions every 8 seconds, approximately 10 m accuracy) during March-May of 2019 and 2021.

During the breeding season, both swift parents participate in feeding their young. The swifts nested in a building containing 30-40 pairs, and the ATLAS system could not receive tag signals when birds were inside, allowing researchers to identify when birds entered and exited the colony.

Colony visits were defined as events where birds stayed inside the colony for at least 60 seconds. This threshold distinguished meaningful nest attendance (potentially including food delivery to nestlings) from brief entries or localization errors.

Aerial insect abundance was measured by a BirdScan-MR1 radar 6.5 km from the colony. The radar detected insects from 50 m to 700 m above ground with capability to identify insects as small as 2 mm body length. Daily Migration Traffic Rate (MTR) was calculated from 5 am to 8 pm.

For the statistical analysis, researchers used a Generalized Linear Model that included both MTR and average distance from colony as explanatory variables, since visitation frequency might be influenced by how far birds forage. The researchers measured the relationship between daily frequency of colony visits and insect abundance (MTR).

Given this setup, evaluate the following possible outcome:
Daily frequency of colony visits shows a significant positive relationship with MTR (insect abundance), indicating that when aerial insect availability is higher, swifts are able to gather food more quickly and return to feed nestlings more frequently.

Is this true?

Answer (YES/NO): YES